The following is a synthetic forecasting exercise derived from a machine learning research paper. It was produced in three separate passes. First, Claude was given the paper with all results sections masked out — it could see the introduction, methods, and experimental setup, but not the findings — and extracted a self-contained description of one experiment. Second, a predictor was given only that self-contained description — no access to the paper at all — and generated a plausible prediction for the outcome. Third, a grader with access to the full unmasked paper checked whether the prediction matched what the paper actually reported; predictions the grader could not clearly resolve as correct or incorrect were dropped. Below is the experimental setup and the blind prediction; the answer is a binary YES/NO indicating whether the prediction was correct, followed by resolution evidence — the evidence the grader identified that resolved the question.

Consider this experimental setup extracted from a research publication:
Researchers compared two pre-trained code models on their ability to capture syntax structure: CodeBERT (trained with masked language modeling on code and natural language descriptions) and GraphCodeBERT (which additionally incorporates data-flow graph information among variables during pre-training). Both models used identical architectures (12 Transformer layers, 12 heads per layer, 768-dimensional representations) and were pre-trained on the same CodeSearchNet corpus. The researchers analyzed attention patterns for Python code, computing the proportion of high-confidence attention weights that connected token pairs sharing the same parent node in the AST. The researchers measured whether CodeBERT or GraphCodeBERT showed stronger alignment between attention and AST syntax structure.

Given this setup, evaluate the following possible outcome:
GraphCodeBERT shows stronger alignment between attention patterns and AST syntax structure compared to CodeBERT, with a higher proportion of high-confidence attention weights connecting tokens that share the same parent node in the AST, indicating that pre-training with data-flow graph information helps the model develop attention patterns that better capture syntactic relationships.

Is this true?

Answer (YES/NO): NO